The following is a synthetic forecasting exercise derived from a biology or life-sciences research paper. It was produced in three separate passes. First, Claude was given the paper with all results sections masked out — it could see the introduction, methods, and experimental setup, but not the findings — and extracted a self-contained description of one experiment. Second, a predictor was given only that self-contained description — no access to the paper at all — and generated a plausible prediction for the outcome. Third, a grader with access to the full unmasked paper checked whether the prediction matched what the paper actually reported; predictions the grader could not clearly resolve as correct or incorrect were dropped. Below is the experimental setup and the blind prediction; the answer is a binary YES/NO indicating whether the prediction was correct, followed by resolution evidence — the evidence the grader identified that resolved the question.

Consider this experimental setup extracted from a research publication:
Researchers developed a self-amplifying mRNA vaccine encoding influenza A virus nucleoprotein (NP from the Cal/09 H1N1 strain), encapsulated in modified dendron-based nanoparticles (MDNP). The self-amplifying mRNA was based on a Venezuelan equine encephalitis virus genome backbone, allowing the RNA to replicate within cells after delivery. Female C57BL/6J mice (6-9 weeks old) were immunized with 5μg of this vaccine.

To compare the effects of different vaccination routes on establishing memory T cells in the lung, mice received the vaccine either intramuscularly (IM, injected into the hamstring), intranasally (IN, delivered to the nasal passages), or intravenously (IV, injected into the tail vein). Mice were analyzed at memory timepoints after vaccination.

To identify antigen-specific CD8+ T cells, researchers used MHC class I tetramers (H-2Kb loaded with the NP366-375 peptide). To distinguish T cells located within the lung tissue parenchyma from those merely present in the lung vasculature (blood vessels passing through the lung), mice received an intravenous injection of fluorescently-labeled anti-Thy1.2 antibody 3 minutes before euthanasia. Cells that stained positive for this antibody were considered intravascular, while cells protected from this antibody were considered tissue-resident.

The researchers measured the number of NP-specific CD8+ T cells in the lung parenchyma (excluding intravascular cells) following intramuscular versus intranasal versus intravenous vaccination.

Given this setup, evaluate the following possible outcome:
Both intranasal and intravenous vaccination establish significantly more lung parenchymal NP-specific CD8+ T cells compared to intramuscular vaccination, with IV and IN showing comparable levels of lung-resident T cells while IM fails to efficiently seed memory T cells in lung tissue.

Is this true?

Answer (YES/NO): NO